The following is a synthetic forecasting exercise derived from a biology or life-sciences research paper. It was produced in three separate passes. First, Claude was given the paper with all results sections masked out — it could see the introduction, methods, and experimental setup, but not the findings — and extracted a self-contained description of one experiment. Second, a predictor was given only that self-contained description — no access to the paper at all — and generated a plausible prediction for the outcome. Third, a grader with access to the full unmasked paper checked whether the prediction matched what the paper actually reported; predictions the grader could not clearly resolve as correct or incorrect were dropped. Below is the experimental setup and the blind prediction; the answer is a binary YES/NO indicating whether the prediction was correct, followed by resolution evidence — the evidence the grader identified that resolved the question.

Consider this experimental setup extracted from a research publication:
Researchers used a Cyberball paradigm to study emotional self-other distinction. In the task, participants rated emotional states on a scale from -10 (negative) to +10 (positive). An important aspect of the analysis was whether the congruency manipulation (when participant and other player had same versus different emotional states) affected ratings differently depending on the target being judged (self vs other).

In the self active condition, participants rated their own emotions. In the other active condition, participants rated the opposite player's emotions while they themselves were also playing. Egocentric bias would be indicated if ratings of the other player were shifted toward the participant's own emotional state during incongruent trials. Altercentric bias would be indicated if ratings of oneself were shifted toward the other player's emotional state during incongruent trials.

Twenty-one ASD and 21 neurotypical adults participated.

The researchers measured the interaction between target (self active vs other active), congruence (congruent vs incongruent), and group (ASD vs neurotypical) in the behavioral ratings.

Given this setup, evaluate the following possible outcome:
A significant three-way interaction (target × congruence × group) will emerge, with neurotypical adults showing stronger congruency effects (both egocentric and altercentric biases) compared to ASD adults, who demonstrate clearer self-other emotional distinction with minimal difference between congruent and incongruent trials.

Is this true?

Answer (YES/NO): NO